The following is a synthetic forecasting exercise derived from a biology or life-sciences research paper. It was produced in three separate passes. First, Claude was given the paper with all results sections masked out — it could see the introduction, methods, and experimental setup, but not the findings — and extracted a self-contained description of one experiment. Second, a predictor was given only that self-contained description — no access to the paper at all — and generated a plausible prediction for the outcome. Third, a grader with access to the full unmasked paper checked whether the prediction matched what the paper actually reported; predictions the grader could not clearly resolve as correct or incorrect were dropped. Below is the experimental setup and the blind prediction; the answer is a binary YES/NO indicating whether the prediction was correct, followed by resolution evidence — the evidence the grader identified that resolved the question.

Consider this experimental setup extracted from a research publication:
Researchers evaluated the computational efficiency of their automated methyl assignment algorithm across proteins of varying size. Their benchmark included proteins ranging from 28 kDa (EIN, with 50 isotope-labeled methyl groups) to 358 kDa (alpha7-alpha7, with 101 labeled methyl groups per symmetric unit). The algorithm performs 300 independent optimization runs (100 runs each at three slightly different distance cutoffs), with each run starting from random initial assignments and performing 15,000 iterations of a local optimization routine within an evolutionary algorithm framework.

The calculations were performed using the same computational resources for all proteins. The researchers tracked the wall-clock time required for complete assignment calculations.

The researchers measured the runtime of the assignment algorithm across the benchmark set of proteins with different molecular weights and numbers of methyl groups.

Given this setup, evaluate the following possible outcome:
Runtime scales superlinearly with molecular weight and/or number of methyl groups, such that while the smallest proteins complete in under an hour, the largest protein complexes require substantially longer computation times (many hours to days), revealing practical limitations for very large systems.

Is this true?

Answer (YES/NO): NO